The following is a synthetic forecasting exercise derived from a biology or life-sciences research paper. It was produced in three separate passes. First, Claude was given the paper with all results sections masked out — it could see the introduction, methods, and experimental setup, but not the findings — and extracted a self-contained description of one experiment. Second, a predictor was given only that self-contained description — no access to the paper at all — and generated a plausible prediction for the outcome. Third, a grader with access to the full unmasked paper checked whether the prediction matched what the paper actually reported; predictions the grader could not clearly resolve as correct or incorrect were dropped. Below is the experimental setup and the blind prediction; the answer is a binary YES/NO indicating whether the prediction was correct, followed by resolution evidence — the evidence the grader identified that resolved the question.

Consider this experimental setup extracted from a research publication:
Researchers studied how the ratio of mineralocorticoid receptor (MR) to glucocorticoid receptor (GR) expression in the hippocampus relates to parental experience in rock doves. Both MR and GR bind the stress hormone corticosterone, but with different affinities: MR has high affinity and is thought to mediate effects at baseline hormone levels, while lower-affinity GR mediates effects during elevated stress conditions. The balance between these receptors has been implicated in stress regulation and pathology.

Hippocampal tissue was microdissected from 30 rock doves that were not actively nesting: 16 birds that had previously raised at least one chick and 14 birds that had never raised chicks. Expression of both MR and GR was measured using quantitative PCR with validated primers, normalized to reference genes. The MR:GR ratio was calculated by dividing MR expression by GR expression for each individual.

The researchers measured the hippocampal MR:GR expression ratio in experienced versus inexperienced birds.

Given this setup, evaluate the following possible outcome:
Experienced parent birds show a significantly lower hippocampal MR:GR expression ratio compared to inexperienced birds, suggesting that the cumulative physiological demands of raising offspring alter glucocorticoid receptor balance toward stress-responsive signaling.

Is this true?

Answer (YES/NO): NO